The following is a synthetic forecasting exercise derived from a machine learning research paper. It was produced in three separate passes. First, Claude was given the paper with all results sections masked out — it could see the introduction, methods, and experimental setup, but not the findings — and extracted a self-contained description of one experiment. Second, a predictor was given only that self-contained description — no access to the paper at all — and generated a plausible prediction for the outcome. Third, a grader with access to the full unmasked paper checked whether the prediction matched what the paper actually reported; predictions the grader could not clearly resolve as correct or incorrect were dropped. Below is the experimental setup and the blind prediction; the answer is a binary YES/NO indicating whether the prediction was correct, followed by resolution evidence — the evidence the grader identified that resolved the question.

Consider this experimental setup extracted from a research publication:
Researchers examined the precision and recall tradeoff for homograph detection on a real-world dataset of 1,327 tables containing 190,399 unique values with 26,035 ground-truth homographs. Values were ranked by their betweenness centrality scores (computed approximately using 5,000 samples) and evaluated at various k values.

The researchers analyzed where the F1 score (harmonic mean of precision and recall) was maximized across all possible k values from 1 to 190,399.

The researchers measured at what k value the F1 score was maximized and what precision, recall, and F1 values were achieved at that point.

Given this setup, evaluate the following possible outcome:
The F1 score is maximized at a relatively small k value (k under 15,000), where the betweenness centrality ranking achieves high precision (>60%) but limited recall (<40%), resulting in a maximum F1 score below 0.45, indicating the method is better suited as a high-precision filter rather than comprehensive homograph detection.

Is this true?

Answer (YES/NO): NO